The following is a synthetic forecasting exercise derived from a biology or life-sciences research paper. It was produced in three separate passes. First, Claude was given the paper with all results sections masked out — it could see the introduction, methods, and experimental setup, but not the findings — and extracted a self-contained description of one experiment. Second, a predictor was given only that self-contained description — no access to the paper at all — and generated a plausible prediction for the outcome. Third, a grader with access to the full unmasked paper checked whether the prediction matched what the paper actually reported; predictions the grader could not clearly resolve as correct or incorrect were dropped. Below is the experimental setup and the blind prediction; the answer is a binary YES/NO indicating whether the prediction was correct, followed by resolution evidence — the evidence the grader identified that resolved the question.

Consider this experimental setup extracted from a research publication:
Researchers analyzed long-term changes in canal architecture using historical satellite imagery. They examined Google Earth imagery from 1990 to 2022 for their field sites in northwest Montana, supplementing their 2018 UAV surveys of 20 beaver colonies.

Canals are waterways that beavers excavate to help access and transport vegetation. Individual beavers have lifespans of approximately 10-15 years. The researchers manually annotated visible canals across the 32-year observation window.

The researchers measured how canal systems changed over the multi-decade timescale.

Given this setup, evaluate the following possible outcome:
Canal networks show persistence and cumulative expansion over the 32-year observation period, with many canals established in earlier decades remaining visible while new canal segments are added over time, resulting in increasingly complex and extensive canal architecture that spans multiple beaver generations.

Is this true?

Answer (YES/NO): YES